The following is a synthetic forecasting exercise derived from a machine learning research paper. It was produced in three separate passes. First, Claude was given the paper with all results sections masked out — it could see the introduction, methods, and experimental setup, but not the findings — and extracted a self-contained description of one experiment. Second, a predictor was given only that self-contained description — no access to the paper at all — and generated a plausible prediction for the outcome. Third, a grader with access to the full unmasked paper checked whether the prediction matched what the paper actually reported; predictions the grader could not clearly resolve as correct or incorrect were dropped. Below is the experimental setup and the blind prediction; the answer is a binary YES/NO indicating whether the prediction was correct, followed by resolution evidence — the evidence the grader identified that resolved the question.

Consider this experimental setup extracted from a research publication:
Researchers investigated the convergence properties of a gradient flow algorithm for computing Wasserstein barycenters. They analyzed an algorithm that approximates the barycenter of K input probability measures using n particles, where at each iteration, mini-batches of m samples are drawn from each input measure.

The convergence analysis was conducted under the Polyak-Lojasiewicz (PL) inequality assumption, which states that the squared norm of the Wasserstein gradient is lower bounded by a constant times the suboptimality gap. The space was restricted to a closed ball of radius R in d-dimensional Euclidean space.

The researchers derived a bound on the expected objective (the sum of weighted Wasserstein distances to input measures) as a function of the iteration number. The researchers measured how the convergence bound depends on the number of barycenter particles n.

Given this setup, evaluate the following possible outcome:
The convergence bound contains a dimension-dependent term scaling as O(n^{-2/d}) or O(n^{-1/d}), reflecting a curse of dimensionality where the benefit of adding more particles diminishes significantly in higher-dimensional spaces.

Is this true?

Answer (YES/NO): NO